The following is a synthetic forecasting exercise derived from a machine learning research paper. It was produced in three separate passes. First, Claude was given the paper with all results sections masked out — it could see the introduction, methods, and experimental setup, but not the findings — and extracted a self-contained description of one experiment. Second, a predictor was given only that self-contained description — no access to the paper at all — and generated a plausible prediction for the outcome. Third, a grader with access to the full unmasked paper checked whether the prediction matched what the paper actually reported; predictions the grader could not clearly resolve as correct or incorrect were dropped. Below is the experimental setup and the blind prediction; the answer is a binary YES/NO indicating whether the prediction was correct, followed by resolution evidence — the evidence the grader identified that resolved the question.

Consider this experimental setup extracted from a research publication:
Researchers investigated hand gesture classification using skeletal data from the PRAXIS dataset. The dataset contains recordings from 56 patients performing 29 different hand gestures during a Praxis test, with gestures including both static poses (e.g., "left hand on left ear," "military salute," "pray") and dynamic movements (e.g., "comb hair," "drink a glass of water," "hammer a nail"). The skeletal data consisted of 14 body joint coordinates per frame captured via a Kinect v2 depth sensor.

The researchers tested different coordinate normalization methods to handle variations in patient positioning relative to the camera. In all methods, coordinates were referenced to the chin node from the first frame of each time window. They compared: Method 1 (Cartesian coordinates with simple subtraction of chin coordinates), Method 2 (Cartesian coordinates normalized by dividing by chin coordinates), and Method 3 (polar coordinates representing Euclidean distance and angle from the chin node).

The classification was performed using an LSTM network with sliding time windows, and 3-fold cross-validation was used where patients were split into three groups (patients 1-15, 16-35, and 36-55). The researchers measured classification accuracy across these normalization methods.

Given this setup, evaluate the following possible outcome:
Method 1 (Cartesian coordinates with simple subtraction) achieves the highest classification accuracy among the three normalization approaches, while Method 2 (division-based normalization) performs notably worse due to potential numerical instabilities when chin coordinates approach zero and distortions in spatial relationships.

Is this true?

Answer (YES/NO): NO